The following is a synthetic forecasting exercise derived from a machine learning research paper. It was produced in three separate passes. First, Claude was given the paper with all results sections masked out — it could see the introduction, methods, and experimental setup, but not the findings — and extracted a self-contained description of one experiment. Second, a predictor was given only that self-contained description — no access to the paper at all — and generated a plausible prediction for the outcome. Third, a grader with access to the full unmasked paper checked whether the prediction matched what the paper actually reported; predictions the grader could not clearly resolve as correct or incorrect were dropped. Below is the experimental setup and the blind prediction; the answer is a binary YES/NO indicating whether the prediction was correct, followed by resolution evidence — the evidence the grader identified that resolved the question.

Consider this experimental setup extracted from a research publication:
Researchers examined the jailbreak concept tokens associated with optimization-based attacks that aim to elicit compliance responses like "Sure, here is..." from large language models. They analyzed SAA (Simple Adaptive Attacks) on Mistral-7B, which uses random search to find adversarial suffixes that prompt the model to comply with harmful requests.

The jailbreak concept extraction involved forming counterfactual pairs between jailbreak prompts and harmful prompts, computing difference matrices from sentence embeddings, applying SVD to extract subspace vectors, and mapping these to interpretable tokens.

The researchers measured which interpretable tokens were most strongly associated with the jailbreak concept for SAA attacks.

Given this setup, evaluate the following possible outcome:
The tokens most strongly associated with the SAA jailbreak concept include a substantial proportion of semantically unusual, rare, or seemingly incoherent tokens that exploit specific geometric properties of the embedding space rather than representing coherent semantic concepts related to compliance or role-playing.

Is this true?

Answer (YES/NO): YES